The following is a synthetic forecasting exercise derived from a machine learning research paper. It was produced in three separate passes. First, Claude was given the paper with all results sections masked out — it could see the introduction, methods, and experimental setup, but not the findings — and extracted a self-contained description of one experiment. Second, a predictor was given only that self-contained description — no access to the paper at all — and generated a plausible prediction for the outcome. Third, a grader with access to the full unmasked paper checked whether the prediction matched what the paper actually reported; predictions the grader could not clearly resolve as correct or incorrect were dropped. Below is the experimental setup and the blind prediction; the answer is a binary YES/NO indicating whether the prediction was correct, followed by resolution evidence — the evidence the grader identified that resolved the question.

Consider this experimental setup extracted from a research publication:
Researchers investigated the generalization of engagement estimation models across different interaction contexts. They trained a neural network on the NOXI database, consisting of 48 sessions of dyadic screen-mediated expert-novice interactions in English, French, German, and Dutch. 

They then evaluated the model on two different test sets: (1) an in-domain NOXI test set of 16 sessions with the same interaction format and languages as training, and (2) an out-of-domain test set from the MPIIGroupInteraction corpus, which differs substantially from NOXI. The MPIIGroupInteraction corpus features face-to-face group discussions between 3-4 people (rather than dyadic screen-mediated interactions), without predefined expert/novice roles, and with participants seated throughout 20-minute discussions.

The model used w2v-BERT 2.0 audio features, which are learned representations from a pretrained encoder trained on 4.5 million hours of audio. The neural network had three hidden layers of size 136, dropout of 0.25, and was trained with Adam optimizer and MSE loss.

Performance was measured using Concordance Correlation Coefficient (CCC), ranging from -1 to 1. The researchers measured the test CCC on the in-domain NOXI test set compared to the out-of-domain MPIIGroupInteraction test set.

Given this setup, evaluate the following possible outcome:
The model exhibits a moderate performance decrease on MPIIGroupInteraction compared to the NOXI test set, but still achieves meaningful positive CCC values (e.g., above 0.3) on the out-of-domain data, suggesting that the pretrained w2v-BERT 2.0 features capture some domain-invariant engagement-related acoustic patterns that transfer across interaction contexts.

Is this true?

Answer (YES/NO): NO